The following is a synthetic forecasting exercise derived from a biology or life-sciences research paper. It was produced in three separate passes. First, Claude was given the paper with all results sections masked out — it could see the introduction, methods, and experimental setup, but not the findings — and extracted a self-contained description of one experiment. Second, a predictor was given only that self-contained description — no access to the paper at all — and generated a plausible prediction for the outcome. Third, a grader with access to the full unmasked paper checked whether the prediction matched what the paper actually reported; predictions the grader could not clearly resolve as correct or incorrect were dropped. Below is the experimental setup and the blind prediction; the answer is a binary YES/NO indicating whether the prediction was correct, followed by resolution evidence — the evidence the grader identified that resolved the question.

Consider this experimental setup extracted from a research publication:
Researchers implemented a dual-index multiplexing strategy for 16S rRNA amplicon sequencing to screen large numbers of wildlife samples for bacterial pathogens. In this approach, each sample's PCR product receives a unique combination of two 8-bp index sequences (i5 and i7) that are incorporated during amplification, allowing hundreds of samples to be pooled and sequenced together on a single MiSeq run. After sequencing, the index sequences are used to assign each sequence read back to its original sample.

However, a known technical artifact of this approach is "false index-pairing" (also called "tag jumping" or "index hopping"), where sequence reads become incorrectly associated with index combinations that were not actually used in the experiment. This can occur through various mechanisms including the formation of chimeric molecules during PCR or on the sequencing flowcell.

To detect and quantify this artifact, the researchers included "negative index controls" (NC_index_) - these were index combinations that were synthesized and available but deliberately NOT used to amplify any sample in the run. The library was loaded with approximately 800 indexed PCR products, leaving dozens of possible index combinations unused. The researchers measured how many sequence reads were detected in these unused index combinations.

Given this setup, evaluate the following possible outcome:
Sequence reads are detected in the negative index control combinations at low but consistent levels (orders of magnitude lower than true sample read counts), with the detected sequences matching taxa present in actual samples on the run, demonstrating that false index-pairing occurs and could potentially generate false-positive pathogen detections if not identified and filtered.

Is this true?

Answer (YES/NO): NO